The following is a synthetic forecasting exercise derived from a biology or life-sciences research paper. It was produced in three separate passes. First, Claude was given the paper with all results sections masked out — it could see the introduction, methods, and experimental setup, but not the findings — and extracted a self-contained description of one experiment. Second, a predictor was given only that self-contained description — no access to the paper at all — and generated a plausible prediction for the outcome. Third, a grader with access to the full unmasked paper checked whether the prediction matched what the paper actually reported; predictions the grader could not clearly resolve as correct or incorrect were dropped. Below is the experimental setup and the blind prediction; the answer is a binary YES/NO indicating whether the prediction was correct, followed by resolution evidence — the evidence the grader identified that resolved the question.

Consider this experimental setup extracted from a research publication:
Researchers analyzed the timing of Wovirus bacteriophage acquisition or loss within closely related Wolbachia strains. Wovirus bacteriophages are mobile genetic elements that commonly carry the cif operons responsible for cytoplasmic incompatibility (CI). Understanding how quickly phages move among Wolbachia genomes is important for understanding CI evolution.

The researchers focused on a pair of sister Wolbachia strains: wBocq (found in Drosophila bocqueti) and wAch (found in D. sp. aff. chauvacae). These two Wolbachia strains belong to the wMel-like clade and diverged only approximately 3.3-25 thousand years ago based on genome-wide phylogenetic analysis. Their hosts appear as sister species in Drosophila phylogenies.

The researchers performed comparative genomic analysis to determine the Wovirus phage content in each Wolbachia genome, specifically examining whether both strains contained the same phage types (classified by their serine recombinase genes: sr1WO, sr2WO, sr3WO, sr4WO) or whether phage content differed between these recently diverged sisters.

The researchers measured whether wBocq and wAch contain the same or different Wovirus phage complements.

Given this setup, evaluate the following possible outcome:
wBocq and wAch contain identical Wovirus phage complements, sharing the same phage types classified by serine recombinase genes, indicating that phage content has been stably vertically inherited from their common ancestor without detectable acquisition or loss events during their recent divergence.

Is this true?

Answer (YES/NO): NO